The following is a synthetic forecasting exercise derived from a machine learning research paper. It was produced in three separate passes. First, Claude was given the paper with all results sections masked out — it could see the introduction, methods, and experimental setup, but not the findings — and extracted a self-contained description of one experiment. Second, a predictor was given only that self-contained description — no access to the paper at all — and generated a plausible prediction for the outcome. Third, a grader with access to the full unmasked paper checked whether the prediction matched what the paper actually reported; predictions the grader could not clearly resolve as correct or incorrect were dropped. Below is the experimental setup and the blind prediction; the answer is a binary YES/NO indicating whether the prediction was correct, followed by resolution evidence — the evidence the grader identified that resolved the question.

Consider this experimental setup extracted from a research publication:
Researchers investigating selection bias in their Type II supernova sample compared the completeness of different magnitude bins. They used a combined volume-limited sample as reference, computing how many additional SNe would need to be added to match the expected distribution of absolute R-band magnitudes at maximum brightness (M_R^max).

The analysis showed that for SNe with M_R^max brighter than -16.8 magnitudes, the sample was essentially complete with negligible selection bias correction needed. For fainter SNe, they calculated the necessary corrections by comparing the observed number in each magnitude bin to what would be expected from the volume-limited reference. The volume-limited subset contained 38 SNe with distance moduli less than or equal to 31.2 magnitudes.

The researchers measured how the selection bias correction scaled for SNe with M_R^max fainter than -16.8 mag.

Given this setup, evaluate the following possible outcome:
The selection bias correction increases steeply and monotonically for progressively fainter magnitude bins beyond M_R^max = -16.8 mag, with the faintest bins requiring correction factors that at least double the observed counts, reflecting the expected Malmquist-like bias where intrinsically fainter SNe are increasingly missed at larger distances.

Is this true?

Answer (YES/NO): NO